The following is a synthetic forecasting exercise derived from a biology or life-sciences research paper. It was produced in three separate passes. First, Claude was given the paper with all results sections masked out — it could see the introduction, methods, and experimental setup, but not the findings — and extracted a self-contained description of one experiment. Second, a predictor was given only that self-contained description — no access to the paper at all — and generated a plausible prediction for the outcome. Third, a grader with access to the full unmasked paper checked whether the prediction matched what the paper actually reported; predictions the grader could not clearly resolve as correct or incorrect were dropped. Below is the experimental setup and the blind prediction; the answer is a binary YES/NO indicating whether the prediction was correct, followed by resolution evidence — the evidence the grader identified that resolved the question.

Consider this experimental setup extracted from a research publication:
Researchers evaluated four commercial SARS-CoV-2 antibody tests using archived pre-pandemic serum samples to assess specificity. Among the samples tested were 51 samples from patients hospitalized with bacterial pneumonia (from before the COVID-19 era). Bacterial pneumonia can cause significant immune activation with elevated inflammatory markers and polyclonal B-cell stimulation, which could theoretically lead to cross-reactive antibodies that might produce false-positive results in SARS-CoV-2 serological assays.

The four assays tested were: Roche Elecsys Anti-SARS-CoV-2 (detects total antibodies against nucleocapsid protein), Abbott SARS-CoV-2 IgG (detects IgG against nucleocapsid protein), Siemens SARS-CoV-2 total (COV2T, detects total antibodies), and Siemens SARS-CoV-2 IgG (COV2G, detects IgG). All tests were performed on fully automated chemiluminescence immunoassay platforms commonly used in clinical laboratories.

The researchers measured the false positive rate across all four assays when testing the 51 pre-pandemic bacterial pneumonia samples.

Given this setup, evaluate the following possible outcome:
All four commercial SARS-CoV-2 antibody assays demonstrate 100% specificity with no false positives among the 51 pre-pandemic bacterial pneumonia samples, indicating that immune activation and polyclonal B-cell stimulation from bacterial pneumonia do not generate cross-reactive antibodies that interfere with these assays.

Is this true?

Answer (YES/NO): YES